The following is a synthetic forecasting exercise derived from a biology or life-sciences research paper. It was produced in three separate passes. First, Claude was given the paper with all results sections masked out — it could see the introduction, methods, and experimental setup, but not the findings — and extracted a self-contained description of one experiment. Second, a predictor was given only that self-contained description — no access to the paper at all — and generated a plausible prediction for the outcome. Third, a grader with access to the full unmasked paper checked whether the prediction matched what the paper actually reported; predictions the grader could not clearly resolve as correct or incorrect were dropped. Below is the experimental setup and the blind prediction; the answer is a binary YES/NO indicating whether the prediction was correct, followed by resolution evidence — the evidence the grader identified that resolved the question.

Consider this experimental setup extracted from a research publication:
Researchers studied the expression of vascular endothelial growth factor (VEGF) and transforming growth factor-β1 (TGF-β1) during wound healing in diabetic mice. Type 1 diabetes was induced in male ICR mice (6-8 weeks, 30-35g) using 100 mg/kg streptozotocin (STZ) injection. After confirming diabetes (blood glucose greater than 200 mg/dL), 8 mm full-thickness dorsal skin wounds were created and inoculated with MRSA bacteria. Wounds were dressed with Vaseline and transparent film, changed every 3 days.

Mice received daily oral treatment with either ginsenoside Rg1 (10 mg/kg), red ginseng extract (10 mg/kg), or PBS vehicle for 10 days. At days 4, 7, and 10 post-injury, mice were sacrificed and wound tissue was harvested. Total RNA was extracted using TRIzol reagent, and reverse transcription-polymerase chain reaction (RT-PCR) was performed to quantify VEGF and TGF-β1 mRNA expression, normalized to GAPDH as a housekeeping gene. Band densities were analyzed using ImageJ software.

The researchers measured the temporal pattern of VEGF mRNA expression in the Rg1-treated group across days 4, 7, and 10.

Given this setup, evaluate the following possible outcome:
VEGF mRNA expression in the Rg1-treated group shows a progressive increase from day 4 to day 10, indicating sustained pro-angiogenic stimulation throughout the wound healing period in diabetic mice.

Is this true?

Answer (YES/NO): YES